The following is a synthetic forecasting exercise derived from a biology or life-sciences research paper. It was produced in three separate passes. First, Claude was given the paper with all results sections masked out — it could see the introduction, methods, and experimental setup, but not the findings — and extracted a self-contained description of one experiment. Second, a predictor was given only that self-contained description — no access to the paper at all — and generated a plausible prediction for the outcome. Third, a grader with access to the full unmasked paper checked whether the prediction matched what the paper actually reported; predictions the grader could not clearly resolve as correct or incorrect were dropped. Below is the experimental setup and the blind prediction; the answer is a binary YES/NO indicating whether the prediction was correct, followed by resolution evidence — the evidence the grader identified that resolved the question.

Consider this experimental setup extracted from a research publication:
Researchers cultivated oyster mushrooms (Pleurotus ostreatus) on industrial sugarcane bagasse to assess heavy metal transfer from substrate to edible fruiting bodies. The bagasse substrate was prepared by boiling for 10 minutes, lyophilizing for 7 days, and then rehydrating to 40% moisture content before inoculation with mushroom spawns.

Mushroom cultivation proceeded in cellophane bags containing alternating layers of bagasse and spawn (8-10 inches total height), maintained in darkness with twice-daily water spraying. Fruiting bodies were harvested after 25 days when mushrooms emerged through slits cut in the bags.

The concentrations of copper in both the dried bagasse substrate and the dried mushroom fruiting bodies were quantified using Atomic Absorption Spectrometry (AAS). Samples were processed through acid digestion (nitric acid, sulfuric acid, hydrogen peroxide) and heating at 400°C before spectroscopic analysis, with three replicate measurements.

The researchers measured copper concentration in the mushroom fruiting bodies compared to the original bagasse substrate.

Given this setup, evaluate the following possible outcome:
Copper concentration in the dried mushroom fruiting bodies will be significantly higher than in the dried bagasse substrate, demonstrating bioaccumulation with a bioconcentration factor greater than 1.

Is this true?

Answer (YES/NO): YES